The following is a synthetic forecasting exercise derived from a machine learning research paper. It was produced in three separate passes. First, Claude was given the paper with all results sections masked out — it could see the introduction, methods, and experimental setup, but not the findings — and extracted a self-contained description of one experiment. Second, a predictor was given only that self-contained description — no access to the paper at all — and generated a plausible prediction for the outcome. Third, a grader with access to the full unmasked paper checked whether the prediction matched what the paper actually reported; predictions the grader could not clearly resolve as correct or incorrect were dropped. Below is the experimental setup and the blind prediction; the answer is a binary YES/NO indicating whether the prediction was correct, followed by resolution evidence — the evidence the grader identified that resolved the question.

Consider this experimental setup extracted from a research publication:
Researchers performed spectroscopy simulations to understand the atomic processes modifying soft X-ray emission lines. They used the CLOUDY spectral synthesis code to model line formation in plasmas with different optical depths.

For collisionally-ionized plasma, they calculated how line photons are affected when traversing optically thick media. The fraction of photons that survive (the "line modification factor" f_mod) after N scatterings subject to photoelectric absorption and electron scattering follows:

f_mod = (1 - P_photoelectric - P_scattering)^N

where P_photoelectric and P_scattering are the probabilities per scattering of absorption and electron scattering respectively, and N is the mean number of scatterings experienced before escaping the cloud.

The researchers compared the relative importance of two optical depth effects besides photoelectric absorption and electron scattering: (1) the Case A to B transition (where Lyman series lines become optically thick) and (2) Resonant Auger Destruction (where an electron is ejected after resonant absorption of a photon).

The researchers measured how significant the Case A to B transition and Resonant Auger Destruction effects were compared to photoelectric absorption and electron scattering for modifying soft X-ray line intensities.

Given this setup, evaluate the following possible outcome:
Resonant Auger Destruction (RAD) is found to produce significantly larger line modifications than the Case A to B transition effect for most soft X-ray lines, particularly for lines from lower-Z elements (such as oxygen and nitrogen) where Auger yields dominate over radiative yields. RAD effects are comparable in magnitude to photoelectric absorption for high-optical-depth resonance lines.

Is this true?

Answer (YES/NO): NO